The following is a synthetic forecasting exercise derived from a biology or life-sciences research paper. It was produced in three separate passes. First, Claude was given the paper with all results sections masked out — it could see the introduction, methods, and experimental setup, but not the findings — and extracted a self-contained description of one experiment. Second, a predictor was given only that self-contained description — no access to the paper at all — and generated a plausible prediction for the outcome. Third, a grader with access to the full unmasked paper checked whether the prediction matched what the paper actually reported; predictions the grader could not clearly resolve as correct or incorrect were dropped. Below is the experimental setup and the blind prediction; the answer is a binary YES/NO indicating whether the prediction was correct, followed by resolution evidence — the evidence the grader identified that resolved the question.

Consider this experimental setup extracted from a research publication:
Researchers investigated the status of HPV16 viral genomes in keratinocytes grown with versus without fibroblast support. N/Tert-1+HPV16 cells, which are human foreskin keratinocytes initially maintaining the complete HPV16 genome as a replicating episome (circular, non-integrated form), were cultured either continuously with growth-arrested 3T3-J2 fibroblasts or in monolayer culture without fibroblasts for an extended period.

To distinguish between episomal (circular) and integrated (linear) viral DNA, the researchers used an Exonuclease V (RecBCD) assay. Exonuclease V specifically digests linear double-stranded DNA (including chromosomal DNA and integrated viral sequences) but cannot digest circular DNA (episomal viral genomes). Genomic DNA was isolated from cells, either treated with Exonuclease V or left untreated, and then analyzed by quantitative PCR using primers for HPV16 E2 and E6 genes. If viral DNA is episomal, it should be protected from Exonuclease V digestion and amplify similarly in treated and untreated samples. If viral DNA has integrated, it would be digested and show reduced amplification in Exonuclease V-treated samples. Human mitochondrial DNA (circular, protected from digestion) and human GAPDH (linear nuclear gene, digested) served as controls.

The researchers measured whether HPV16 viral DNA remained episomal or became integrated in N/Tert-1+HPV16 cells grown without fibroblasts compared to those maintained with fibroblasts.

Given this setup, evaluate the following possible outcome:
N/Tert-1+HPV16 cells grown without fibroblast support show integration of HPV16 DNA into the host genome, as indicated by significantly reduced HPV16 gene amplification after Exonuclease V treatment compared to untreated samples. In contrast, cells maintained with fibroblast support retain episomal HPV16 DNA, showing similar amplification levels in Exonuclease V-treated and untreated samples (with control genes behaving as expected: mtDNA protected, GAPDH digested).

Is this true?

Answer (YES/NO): YES